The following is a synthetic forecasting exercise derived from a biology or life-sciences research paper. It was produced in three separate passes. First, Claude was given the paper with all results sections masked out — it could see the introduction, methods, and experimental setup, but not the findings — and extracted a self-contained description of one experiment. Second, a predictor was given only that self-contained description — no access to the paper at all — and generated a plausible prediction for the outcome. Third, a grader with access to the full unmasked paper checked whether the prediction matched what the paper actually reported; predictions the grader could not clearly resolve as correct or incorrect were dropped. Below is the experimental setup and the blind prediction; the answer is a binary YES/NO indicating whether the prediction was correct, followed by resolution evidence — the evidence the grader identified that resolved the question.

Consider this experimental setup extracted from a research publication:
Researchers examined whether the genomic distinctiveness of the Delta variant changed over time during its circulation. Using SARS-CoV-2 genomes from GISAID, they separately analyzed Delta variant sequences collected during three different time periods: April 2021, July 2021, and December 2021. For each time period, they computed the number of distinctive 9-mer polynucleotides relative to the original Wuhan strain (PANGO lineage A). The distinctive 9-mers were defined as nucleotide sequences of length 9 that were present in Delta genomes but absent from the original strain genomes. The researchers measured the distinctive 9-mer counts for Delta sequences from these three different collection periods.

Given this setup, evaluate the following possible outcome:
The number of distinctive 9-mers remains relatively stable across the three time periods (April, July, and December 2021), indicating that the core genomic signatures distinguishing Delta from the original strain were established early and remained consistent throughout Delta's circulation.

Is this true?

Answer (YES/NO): NO